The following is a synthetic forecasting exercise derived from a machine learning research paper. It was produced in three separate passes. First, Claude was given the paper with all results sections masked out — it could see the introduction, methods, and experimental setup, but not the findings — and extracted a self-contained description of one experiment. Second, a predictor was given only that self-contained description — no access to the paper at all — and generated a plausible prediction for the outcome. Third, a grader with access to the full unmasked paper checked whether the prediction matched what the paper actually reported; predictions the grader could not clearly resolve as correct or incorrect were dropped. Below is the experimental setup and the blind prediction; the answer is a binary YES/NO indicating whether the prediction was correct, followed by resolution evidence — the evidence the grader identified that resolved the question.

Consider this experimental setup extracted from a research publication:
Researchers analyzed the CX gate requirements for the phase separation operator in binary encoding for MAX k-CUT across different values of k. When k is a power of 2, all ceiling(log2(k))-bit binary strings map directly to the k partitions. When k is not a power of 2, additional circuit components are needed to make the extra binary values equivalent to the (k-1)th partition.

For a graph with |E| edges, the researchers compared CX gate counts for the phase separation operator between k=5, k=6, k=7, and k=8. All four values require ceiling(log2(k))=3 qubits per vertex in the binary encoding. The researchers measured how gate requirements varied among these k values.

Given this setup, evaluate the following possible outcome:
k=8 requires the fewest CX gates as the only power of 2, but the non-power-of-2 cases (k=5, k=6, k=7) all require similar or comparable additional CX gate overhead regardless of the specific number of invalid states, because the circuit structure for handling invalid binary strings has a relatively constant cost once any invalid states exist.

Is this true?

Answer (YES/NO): NO